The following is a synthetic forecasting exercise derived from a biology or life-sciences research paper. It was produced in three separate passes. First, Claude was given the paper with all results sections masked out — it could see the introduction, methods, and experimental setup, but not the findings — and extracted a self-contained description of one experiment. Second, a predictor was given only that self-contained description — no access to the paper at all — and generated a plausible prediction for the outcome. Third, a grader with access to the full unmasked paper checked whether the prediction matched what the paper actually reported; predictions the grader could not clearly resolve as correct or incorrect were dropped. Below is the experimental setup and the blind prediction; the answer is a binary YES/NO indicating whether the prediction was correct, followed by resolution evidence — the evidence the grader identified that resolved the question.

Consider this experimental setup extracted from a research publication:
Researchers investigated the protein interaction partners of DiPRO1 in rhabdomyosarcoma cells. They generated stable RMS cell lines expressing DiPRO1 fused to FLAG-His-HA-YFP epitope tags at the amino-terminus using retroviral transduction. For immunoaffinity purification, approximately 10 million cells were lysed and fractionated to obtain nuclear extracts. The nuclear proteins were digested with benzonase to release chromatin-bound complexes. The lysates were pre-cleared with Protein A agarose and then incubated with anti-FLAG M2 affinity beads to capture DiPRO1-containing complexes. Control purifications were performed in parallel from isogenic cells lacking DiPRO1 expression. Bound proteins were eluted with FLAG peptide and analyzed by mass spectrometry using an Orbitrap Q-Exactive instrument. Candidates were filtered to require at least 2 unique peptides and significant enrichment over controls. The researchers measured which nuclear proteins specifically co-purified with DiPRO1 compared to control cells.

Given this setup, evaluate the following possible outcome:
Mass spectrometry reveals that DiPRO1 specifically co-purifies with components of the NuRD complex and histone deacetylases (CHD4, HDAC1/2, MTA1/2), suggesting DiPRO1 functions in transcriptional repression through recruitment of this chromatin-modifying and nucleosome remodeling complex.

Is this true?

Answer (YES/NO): NO